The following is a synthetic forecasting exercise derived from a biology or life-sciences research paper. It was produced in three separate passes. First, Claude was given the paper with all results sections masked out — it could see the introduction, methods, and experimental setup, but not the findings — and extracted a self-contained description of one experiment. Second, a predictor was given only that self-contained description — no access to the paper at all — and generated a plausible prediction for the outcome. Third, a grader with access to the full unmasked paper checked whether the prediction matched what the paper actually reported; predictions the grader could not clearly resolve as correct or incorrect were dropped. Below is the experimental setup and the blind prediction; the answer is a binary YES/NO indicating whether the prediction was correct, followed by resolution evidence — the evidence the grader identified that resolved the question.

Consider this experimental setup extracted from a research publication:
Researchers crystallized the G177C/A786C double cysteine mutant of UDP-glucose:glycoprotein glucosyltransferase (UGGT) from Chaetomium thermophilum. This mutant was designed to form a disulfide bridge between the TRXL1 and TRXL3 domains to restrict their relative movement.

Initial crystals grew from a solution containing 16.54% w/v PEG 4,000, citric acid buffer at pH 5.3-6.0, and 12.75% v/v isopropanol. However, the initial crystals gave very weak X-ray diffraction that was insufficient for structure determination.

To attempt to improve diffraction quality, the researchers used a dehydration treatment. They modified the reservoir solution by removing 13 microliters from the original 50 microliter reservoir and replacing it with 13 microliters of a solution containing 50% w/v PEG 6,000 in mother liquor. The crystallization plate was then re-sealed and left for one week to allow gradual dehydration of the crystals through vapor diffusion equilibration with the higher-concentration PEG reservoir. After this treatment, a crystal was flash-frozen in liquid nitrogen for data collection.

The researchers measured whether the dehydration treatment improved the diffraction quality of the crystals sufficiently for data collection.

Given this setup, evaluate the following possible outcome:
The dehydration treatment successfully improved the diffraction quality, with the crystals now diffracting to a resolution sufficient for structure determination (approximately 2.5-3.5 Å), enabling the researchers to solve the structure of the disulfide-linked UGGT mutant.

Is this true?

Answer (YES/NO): NO